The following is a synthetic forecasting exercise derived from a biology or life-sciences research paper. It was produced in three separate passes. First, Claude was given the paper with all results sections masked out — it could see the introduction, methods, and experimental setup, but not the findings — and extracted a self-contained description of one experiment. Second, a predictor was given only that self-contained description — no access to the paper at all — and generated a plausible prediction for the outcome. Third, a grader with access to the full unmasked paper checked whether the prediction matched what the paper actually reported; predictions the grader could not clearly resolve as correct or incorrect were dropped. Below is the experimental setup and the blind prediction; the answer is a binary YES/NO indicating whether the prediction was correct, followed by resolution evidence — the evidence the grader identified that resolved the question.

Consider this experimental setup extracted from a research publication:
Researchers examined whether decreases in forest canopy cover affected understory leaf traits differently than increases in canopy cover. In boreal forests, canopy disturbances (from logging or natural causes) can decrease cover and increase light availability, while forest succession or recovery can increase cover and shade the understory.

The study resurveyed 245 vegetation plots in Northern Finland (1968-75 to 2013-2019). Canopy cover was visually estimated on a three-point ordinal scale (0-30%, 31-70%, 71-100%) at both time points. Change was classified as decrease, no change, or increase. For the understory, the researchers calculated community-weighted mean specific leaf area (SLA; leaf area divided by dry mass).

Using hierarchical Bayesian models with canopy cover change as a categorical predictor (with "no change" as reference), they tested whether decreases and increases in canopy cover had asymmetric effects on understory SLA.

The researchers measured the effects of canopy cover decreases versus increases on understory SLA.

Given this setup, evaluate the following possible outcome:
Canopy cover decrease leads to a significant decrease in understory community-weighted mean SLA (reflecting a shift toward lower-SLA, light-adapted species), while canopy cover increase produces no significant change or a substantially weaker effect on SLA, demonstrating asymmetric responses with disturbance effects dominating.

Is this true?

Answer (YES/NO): NO